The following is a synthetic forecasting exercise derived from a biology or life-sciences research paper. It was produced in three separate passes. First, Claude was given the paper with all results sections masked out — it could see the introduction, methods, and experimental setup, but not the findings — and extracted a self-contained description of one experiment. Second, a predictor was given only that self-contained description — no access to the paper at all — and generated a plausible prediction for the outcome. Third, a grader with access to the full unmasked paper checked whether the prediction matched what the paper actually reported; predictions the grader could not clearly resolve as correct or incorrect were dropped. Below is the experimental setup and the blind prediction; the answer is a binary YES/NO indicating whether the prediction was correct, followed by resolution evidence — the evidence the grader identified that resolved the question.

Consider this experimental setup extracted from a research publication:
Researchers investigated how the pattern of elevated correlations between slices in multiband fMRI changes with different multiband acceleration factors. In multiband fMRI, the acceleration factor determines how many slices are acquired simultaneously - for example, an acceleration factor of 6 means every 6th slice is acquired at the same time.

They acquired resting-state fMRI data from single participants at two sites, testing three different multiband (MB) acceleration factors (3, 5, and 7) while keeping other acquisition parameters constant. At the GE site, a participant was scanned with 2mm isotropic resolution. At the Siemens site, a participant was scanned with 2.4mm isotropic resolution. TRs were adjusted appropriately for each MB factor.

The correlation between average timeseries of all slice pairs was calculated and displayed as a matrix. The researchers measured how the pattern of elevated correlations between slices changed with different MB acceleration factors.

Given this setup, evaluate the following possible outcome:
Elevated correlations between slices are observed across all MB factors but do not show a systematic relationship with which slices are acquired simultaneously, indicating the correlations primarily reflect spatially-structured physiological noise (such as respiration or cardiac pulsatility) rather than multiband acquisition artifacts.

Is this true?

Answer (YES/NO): NO